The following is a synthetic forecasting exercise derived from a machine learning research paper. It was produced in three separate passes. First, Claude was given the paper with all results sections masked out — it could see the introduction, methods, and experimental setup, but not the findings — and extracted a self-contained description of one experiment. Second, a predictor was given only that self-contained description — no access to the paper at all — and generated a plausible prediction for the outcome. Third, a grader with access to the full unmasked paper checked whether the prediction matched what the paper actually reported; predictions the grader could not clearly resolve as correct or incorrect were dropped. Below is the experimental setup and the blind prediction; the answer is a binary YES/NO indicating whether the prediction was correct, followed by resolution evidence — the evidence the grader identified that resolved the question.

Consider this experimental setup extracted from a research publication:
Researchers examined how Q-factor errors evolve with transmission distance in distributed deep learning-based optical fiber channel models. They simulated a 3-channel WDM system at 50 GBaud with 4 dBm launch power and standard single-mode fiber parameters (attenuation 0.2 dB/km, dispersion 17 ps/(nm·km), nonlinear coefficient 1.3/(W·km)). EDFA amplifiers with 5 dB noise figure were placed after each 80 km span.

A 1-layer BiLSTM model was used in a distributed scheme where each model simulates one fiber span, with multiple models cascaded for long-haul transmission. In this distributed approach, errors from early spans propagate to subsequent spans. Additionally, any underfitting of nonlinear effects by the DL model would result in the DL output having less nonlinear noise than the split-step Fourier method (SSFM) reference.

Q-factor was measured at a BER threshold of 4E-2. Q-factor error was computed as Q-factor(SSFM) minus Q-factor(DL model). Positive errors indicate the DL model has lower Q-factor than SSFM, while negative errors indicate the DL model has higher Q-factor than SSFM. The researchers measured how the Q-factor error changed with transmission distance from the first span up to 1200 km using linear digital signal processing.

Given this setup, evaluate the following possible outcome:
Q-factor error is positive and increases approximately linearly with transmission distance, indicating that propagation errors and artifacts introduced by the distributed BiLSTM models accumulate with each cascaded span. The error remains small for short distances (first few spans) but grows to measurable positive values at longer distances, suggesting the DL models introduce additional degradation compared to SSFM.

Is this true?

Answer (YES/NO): NO